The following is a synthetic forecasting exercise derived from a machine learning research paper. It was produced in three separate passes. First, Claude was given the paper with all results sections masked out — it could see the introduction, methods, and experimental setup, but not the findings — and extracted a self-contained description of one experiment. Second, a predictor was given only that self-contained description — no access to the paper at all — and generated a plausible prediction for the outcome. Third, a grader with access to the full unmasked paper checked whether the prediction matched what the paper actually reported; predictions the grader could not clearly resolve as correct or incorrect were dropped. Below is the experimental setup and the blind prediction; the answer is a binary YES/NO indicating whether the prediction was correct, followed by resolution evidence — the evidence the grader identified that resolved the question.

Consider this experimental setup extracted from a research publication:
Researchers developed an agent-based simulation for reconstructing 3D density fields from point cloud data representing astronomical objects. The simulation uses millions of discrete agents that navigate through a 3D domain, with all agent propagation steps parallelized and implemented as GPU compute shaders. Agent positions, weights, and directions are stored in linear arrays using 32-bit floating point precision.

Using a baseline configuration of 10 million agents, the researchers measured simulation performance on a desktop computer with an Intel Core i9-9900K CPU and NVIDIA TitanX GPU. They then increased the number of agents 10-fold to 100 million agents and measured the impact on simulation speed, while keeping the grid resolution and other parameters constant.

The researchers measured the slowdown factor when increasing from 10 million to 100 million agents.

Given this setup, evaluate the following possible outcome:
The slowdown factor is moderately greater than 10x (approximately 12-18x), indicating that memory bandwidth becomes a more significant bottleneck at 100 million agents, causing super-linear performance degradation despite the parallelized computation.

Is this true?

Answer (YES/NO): NO